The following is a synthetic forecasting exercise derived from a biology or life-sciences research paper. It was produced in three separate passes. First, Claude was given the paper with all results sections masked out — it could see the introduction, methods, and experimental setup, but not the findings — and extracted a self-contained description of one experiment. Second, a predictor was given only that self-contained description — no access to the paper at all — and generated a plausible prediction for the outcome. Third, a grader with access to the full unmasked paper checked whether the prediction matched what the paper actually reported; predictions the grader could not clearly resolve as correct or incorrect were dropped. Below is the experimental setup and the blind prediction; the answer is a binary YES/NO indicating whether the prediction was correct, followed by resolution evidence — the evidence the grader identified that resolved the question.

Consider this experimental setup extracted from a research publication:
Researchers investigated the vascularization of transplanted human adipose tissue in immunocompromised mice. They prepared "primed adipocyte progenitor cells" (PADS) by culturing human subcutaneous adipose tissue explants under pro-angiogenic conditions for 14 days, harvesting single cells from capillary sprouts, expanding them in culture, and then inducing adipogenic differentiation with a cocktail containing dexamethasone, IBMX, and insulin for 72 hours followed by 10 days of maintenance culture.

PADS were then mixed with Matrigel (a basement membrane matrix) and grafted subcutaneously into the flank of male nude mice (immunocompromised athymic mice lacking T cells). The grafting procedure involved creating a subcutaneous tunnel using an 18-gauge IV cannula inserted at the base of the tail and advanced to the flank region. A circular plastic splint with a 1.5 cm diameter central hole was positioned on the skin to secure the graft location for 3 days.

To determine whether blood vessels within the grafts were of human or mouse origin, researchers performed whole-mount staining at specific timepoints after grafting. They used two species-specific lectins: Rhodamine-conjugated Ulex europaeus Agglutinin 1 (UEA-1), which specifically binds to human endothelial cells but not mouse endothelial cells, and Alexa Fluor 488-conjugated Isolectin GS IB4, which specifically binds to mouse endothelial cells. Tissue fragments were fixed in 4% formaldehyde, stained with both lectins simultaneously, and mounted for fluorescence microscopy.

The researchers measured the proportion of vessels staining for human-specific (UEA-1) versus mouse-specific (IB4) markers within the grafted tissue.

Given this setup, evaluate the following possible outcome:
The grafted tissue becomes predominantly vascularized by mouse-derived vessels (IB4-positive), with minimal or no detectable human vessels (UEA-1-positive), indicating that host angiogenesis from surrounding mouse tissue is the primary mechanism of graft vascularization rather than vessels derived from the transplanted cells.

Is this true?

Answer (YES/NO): YES